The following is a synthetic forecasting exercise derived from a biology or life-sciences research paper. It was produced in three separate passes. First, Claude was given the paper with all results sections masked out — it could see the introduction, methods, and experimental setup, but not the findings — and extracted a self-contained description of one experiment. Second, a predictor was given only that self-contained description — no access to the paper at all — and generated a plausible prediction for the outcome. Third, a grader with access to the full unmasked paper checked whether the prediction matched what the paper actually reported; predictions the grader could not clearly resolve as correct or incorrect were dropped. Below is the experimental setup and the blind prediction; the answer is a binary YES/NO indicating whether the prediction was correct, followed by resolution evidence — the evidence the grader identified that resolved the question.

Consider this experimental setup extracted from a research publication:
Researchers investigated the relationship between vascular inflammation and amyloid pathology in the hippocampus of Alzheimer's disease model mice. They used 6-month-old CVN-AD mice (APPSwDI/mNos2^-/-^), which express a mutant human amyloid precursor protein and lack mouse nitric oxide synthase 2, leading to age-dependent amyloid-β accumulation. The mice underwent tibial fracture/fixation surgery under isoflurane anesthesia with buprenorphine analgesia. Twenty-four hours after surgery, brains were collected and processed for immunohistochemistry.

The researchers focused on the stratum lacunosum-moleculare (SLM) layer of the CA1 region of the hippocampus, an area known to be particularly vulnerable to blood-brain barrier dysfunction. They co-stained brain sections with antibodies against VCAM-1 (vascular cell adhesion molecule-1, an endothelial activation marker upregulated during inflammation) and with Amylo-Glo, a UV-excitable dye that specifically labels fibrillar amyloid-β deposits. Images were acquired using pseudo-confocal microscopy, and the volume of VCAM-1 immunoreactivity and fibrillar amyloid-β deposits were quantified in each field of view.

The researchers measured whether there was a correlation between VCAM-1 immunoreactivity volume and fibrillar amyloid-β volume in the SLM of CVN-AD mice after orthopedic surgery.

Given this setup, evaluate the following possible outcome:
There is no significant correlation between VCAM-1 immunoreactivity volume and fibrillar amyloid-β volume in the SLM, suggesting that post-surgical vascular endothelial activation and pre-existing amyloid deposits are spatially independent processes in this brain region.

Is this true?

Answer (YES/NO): YES